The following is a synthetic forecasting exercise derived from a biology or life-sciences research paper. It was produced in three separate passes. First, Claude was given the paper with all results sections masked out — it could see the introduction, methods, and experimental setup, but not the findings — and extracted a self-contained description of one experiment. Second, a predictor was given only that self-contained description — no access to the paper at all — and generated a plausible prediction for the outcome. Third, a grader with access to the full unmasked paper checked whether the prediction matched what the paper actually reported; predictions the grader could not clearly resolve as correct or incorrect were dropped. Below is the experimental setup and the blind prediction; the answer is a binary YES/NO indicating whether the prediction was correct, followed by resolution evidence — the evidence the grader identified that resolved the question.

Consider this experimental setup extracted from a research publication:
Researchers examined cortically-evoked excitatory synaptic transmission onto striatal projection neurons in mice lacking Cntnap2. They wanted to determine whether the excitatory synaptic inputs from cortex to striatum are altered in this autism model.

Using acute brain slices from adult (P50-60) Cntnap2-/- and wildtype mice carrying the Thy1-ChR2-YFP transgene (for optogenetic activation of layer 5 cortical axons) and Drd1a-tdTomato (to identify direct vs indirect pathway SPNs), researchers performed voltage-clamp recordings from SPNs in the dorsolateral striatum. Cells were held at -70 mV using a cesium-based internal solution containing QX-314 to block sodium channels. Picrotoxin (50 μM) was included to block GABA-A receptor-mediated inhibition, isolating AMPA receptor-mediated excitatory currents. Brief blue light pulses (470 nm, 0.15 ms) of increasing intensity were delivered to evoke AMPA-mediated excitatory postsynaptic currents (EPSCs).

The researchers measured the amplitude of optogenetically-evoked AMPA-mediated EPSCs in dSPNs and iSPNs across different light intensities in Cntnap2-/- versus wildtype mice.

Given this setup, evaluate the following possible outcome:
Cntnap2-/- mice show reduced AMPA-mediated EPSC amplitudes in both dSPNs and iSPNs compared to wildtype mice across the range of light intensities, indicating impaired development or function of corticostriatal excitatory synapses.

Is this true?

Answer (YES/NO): NO